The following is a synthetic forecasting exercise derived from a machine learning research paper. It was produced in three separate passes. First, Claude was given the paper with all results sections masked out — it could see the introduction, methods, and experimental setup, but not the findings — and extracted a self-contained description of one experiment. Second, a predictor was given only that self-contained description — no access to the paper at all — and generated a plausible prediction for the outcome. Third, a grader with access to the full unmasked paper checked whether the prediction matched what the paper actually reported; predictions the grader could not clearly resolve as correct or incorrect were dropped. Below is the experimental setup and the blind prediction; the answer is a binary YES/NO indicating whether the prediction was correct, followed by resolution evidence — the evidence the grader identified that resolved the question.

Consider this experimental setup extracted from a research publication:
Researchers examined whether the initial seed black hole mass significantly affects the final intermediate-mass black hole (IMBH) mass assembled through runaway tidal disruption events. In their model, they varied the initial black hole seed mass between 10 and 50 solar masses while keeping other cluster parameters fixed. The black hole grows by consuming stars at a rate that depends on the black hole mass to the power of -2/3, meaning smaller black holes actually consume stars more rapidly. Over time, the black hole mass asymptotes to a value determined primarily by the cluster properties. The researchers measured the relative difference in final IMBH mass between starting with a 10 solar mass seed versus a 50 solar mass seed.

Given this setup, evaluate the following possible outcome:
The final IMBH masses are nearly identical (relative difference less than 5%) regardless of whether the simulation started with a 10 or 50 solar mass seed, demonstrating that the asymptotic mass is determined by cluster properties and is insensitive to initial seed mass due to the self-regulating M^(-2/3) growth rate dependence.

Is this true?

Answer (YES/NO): YES